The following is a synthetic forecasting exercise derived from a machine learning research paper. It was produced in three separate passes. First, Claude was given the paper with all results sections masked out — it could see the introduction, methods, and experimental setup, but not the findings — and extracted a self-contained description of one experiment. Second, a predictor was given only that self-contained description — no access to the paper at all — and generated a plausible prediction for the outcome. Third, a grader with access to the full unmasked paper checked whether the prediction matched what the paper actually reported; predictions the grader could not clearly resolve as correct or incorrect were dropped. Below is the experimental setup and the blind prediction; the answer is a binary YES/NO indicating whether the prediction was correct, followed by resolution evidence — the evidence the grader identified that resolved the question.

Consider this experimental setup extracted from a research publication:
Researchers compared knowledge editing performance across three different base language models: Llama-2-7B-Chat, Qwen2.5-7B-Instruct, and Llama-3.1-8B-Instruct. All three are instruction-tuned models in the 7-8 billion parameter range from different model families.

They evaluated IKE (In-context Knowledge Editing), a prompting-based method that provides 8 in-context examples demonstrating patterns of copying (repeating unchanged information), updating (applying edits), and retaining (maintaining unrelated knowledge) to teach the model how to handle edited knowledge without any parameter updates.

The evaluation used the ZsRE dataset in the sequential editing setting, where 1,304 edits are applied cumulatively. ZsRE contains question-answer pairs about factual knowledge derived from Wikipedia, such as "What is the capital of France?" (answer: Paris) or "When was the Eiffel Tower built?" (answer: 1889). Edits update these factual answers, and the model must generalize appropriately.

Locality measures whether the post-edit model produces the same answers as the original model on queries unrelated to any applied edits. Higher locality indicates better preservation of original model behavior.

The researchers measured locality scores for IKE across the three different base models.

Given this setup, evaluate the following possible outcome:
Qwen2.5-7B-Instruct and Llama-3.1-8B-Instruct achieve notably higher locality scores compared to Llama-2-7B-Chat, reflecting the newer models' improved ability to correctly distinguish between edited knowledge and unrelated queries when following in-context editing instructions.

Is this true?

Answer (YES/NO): NO